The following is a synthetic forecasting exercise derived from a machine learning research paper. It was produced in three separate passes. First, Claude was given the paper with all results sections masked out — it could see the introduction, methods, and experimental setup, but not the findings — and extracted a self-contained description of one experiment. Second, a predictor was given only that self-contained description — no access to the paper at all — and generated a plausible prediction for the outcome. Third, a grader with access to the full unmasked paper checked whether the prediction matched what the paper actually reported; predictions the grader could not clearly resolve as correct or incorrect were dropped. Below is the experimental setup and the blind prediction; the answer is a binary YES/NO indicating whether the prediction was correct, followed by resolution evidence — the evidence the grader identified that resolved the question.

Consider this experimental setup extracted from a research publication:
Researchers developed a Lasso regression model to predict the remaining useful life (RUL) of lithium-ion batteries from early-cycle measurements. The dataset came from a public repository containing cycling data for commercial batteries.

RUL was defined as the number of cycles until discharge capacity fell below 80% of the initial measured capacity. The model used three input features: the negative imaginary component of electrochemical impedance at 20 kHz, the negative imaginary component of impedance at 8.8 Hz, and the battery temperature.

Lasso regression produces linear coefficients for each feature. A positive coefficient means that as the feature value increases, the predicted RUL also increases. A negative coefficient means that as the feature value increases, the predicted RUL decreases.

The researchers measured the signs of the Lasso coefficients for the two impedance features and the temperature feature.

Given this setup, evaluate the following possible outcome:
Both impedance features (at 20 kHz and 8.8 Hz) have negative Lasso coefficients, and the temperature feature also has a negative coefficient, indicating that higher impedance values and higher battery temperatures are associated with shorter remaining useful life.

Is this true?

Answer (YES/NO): NO